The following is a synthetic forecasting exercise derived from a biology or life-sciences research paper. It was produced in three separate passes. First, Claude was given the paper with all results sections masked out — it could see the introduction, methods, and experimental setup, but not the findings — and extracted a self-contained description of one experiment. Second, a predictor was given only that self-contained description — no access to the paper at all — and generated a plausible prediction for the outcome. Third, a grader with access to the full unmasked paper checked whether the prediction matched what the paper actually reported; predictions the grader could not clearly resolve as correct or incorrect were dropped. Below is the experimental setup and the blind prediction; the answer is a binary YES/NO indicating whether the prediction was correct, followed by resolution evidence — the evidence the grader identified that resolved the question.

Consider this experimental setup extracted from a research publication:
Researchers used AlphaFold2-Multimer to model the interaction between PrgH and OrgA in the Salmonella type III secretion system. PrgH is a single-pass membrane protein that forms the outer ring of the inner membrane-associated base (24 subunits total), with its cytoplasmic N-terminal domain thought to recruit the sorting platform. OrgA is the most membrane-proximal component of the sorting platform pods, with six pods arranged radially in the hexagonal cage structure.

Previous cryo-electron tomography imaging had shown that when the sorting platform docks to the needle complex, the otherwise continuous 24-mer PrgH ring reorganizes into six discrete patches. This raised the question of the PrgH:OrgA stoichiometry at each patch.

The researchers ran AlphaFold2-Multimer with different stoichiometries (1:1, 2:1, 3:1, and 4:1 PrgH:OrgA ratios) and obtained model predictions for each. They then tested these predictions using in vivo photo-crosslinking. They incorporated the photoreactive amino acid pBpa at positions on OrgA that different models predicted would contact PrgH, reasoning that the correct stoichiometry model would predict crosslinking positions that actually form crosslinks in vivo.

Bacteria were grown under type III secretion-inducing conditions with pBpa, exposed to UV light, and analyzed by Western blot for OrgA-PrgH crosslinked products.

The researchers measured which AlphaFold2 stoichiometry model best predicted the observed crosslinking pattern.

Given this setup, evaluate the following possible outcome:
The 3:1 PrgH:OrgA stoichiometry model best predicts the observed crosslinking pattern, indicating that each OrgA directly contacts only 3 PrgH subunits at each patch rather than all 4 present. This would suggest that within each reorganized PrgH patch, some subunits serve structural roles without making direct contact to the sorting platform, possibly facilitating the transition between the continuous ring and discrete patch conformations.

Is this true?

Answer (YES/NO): NO